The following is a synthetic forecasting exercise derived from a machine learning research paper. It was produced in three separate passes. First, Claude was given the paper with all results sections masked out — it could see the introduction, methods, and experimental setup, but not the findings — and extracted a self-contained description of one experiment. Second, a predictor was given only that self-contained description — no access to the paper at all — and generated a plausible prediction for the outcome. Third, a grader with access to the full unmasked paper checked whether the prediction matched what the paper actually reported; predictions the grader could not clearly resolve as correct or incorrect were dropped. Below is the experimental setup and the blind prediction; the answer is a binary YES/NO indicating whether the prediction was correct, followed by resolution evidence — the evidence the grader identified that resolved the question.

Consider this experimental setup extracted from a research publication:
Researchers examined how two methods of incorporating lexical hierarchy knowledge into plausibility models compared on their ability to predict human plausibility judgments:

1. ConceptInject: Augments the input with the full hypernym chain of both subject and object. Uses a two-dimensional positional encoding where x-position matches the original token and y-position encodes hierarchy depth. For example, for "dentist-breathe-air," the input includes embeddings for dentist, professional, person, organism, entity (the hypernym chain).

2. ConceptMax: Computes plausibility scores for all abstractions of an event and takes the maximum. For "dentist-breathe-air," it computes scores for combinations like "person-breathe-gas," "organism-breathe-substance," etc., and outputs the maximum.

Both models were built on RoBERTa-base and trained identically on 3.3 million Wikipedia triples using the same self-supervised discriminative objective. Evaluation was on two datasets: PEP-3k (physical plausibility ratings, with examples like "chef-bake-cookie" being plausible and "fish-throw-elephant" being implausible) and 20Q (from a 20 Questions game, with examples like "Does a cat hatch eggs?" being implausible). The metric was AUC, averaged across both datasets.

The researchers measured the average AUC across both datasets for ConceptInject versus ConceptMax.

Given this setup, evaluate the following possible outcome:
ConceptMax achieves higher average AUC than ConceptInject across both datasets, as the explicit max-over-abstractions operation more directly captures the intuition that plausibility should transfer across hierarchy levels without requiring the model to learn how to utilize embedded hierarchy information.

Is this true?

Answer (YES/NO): YES